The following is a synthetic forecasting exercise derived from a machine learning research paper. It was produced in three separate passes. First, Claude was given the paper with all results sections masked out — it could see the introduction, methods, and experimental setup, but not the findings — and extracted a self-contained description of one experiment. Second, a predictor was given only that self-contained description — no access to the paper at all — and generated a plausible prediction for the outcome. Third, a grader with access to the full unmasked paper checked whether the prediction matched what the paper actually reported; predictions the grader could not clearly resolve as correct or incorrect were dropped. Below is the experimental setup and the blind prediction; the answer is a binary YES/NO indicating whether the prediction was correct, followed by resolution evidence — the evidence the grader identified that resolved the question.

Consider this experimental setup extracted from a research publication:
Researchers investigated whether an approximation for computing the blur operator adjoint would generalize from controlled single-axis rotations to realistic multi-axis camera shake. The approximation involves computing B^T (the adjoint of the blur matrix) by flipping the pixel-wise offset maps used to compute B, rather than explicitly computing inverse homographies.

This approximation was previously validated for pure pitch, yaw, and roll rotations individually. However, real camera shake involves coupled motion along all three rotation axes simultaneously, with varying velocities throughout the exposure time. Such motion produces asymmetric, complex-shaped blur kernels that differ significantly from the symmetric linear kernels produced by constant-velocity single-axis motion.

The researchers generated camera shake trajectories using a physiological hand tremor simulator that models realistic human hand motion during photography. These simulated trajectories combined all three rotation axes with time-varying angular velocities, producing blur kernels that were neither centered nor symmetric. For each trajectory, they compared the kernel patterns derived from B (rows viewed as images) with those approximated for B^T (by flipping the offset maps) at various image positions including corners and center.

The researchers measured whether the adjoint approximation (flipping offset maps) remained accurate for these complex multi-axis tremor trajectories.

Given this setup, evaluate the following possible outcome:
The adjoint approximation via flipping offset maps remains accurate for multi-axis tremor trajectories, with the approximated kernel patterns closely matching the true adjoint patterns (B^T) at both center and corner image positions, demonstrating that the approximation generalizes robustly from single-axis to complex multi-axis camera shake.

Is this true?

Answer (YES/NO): YES